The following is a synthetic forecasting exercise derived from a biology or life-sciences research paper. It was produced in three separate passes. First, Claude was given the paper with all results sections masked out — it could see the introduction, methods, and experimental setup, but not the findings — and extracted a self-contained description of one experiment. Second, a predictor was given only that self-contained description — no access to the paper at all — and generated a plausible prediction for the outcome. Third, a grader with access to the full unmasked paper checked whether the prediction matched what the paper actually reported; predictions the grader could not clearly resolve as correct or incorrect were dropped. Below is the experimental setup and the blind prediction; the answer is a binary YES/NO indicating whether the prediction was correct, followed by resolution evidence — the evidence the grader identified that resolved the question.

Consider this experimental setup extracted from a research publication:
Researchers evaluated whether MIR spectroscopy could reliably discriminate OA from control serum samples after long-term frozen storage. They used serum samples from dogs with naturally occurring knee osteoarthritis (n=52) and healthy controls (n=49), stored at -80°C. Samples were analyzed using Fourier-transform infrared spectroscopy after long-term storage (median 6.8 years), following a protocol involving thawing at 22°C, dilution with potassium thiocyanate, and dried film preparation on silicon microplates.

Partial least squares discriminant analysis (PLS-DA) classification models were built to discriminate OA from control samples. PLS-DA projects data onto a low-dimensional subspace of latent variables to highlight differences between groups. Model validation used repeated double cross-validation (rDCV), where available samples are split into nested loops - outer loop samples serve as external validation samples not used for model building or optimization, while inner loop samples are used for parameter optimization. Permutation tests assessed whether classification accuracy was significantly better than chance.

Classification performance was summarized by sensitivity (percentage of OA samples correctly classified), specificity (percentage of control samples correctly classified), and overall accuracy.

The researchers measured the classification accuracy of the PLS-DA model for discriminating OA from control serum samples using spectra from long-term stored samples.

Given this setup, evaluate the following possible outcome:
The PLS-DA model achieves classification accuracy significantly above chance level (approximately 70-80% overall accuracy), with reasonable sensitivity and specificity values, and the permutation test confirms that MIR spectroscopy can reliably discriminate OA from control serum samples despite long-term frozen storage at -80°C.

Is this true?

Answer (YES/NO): NO